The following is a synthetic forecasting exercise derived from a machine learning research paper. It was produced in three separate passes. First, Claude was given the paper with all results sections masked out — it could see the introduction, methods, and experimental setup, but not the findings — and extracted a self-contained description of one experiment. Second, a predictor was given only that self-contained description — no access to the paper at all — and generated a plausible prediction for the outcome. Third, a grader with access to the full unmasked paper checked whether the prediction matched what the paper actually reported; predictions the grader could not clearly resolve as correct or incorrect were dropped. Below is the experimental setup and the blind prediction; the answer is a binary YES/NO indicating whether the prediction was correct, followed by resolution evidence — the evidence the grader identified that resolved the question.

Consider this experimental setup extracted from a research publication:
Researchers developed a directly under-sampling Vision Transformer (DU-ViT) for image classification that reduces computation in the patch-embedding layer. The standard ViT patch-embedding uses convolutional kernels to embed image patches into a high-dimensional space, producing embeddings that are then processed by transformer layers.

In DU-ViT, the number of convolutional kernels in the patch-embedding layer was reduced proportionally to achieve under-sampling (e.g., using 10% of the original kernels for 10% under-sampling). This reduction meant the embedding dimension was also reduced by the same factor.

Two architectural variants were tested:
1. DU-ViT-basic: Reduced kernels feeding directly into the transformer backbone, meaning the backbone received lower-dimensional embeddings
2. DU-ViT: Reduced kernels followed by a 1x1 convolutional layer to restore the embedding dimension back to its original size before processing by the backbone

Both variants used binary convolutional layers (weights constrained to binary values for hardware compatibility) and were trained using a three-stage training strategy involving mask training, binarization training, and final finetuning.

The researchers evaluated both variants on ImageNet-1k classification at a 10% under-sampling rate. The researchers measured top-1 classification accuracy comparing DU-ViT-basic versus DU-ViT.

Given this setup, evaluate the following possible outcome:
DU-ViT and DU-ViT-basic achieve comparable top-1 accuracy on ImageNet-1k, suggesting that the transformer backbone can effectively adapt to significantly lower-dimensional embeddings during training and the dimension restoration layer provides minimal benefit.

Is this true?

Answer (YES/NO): NO